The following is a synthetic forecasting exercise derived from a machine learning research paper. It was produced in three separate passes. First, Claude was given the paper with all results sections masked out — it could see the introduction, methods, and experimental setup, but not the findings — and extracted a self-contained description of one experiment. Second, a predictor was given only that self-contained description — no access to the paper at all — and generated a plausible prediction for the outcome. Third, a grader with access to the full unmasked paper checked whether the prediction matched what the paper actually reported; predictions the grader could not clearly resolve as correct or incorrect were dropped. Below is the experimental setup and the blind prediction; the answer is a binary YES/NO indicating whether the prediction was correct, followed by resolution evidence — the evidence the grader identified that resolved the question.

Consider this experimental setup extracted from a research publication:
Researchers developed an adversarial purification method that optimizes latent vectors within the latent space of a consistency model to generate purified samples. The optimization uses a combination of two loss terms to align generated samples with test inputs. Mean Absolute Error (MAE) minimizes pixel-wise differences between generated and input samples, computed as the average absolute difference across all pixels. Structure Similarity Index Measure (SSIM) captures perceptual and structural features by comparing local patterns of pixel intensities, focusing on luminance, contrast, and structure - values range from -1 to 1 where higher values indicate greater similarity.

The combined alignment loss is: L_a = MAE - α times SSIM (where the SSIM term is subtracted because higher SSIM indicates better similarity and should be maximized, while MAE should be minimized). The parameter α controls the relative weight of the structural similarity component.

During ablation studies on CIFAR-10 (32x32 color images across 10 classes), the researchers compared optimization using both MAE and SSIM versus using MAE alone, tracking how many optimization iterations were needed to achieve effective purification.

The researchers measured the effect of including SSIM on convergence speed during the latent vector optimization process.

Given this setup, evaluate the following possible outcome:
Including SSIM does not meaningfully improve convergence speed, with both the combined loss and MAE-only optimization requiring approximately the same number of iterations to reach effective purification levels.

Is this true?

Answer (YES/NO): NO